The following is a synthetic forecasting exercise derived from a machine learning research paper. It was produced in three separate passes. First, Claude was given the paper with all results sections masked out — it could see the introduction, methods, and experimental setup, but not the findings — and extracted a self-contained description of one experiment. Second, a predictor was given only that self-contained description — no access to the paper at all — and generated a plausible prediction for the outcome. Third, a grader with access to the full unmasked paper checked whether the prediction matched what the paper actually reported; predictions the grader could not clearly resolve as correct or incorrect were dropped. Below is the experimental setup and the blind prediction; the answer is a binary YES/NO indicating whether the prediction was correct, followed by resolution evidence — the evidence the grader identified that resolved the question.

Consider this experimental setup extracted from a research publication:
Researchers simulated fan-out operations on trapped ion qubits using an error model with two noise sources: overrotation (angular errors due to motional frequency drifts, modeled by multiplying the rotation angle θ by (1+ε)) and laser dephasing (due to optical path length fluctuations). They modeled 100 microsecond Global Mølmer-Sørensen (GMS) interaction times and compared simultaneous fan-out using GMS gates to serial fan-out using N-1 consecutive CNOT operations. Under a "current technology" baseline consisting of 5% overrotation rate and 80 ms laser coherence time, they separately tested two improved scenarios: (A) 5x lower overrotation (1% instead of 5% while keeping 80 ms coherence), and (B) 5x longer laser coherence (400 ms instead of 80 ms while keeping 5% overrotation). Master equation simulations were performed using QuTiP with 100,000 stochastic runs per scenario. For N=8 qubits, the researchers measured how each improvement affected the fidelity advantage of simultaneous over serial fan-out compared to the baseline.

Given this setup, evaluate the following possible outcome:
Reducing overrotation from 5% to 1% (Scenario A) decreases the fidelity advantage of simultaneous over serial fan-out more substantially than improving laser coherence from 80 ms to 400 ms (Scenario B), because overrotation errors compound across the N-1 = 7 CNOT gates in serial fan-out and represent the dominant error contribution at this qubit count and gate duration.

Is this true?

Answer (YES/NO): NO